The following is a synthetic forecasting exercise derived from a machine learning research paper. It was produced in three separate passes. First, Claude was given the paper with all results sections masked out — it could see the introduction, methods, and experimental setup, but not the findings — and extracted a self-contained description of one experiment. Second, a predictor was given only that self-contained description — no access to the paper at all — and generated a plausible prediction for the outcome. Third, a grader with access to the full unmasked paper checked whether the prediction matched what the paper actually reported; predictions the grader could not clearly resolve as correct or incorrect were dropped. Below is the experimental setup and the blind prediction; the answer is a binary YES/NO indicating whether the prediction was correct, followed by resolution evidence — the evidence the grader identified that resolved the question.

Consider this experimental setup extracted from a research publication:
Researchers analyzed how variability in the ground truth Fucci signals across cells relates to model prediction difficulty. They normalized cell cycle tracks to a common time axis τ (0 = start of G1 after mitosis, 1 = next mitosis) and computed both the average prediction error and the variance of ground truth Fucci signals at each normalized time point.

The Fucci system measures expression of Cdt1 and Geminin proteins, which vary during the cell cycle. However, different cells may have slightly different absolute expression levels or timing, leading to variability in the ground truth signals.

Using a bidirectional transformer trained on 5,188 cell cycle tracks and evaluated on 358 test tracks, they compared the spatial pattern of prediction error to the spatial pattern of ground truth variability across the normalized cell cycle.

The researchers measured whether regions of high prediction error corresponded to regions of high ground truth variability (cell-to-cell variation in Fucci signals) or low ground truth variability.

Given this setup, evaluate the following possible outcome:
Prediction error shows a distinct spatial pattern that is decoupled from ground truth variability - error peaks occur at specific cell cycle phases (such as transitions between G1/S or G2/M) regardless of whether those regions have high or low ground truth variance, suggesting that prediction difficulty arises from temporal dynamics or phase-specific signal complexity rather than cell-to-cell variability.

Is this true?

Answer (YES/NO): NO